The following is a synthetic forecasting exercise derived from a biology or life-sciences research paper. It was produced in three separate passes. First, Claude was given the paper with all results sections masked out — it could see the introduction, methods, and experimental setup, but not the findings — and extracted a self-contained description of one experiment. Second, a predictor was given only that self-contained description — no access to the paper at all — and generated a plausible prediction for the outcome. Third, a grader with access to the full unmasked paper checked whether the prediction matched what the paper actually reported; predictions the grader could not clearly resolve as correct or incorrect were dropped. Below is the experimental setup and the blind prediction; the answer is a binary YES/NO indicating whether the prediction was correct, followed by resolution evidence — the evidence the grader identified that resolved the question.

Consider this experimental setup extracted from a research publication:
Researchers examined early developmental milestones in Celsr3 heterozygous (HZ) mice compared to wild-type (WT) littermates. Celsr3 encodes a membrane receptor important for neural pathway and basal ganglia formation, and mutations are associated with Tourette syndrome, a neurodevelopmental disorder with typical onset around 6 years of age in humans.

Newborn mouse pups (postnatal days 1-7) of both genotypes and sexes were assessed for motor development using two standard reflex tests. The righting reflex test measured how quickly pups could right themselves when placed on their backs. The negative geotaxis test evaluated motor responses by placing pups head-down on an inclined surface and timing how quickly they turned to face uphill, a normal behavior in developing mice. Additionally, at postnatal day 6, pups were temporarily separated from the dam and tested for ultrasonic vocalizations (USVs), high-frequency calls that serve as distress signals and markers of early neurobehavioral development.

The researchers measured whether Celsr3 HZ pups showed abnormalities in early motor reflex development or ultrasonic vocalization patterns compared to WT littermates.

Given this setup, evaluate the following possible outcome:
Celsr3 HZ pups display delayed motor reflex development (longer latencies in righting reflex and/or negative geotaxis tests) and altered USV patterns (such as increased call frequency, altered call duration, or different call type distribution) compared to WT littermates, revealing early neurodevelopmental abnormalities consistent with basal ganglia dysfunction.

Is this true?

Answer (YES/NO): NO